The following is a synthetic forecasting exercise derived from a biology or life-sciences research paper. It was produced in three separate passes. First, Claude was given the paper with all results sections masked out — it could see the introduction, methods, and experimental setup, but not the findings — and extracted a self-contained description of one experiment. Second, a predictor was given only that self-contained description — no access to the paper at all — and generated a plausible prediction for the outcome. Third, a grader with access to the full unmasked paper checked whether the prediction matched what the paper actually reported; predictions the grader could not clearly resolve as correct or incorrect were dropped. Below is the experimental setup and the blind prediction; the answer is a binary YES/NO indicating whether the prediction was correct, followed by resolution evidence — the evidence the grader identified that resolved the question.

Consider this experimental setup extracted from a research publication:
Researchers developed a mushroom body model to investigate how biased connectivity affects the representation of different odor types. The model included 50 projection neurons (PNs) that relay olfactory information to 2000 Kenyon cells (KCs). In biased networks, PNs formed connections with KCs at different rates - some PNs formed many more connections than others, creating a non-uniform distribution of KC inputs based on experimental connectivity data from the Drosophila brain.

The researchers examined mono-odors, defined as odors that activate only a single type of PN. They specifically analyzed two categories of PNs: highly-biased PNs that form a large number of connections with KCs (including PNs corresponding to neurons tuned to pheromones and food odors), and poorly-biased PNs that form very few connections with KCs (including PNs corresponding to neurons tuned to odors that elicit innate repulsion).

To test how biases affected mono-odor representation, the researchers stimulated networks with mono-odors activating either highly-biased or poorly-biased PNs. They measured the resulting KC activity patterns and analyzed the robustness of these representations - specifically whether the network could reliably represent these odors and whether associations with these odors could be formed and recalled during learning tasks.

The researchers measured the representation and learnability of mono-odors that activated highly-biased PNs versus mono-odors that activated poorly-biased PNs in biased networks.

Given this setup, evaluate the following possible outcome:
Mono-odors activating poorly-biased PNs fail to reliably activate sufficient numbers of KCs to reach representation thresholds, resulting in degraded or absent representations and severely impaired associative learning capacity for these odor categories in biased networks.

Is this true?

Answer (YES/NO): YES